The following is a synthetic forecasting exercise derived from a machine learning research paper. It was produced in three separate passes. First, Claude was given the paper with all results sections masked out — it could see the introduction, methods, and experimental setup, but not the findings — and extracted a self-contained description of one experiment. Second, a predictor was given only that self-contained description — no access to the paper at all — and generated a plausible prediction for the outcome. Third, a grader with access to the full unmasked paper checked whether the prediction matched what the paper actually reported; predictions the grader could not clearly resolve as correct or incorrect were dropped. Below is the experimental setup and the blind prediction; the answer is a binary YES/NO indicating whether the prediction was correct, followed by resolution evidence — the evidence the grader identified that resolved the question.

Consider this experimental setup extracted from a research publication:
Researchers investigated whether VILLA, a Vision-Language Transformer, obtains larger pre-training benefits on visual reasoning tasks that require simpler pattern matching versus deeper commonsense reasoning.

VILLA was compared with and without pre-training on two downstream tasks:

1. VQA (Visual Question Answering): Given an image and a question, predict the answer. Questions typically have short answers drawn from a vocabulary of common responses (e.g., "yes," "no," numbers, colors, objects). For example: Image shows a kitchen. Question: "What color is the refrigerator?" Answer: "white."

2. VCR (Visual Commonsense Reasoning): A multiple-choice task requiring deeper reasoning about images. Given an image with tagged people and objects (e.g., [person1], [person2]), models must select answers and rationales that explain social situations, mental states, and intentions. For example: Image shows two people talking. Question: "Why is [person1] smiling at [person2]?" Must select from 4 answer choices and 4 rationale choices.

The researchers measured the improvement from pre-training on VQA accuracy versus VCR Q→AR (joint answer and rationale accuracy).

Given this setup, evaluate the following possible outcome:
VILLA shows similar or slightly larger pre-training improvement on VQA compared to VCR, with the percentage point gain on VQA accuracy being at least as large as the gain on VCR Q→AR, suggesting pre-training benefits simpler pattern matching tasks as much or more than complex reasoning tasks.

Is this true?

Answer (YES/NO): YES